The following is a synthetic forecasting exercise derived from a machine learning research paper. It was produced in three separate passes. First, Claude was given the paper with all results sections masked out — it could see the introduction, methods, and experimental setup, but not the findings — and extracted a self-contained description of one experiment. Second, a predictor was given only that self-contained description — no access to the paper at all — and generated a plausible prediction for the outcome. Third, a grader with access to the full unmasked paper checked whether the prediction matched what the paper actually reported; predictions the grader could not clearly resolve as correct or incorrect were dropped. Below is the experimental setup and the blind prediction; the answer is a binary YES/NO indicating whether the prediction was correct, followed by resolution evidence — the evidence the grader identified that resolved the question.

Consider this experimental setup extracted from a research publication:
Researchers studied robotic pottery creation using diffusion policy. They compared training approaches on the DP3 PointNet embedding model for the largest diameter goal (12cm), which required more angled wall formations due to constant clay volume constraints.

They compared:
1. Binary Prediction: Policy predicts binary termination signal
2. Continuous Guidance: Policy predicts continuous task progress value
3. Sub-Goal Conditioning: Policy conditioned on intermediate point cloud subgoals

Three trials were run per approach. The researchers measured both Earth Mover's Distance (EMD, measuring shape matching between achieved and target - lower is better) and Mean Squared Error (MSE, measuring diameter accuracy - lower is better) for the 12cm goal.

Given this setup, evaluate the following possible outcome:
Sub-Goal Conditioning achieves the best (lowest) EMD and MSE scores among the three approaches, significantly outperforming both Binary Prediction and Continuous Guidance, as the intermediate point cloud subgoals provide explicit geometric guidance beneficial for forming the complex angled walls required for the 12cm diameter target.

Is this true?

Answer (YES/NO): NO